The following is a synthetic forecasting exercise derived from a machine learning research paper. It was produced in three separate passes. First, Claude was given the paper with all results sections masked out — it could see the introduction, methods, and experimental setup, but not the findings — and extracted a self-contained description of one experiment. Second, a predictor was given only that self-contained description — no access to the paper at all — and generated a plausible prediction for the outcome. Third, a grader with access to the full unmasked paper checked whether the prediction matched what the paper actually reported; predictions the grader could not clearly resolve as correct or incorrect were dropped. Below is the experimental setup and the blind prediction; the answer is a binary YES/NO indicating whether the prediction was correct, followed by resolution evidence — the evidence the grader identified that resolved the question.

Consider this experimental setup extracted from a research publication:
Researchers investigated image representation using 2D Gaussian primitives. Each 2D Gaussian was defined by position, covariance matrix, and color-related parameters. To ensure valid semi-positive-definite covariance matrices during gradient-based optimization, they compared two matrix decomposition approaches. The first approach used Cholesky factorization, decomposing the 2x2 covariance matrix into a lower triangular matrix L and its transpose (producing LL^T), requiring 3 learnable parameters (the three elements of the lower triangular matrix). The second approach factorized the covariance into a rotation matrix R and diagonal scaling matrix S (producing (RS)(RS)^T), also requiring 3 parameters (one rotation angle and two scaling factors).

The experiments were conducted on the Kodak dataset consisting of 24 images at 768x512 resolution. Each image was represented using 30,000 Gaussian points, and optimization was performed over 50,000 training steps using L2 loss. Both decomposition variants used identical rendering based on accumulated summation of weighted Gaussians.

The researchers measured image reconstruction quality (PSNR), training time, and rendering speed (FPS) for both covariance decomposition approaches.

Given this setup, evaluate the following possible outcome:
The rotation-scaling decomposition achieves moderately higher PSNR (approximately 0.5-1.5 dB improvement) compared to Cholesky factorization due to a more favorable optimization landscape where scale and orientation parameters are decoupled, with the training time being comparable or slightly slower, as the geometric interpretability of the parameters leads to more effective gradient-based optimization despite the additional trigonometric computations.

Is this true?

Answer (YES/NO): NO